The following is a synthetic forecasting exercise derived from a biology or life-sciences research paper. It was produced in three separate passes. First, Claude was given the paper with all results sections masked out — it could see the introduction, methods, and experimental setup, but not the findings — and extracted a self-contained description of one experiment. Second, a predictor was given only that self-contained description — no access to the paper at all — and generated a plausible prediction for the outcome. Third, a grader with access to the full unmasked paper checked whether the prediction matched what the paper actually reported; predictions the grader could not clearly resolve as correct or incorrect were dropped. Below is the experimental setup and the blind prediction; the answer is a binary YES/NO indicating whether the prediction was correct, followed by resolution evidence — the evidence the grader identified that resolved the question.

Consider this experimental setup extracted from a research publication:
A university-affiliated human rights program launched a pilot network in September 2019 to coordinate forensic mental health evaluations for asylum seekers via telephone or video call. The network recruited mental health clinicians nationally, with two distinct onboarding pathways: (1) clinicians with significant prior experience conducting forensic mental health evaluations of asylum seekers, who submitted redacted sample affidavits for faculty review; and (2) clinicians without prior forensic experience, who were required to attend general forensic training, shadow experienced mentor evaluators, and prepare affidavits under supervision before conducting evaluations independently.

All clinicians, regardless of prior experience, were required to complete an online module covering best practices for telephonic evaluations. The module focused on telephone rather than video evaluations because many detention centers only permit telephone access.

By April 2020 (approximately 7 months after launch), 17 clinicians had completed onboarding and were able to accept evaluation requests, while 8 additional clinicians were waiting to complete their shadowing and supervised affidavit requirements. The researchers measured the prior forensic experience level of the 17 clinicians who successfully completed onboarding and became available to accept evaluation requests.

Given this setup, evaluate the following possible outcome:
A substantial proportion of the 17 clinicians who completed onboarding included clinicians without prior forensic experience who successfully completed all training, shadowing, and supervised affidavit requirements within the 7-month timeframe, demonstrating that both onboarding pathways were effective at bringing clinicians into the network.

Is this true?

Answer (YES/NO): NO